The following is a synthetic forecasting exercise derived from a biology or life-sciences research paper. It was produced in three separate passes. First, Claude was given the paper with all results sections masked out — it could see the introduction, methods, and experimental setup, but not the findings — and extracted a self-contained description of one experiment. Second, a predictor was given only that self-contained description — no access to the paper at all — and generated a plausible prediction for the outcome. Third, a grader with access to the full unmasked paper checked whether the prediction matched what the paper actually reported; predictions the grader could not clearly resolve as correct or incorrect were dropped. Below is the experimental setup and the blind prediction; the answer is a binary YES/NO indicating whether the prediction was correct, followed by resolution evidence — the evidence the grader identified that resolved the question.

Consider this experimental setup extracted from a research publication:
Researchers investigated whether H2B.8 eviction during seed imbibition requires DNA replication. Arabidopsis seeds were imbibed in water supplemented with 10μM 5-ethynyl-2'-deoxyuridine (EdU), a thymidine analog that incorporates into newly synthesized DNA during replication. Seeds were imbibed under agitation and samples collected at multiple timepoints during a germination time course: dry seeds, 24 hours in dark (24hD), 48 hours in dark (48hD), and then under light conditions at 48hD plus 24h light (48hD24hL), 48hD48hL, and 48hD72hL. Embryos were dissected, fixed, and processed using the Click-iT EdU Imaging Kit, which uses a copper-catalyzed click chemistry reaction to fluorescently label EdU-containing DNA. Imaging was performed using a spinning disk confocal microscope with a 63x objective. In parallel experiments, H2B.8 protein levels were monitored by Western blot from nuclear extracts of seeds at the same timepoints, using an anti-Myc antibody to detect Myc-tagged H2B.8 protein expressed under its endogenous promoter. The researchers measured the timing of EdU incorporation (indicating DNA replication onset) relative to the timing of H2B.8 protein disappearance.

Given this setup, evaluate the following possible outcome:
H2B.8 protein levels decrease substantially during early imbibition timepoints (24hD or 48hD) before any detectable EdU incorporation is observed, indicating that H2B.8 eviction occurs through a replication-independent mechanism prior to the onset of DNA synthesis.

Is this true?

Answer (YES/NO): YES